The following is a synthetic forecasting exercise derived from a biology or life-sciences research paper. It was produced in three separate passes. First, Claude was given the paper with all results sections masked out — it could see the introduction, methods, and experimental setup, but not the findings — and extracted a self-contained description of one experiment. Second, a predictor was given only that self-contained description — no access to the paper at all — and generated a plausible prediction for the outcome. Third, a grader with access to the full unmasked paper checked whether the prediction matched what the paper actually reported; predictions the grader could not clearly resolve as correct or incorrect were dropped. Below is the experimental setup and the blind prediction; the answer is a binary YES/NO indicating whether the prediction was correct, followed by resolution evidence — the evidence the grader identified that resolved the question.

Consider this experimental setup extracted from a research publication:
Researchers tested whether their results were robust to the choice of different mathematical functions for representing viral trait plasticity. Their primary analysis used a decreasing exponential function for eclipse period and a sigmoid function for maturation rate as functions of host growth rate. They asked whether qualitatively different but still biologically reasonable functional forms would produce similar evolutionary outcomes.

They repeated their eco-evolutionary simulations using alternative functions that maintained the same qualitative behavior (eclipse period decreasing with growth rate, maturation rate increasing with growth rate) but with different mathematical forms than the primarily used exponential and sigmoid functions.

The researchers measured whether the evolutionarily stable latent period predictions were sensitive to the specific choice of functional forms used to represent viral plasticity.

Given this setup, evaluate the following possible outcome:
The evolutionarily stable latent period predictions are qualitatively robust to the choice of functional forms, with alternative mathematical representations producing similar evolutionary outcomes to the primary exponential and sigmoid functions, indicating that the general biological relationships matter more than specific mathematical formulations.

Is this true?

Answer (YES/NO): YES